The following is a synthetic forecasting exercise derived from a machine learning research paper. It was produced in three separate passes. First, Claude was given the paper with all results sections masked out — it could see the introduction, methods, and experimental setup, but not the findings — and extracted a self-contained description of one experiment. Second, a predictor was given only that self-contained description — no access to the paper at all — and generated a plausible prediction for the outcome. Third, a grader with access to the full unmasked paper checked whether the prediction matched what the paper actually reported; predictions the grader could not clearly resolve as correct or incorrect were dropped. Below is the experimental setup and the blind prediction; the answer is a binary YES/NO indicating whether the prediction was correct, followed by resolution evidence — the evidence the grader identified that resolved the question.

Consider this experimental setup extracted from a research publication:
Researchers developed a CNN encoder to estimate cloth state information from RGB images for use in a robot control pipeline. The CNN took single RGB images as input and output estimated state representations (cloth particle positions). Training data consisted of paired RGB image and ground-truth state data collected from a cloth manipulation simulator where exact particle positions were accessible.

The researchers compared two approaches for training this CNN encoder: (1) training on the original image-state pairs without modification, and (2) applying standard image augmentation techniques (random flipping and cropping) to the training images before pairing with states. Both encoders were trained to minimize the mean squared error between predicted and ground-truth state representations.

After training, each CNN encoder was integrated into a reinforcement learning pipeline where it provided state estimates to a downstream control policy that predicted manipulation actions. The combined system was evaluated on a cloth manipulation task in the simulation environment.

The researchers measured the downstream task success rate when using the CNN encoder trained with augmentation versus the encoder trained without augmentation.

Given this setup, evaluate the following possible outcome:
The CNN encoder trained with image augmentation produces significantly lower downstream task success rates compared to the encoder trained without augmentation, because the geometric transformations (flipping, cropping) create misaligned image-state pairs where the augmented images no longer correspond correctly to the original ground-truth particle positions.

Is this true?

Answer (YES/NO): NO